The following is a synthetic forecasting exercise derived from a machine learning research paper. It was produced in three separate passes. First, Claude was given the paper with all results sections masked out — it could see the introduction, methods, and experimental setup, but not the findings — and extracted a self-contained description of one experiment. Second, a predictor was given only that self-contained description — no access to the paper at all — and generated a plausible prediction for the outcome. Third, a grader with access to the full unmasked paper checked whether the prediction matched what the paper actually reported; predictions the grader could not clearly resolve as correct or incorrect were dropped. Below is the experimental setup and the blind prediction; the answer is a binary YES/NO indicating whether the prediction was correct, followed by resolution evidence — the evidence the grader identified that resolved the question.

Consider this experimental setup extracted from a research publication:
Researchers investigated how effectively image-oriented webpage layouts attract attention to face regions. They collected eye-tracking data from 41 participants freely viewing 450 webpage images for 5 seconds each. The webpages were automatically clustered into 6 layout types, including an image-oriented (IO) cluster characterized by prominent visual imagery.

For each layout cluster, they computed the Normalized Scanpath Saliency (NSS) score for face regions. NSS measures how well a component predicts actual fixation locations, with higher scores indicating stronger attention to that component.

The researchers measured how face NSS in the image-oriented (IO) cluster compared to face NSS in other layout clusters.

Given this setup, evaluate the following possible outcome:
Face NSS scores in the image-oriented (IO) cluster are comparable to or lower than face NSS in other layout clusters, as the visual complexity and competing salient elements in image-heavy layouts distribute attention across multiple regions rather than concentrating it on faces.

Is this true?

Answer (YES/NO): YES